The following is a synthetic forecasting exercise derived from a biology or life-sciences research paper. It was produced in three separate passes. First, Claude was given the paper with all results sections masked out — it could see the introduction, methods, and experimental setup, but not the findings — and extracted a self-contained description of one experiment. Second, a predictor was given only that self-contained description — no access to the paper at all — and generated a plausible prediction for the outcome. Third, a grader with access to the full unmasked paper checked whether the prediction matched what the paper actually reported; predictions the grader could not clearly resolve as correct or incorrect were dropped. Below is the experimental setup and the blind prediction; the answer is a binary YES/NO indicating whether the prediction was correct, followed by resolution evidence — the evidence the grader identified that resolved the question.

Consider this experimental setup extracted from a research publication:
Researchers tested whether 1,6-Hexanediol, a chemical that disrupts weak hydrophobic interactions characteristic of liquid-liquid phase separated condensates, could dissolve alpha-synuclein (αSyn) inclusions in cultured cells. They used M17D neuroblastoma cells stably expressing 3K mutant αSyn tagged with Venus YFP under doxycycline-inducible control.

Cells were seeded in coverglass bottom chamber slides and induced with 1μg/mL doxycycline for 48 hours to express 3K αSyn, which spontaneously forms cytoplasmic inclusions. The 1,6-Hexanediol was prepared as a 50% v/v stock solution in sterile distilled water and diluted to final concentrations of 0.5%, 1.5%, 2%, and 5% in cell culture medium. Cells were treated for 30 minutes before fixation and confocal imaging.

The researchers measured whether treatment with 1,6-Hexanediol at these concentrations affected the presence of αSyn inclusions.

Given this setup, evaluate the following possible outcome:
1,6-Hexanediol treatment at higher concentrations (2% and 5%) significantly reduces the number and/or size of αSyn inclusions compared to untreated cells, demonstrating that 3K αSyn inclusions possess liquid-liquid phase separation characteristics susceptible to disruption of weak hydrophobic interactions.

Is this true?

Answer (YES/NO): YES